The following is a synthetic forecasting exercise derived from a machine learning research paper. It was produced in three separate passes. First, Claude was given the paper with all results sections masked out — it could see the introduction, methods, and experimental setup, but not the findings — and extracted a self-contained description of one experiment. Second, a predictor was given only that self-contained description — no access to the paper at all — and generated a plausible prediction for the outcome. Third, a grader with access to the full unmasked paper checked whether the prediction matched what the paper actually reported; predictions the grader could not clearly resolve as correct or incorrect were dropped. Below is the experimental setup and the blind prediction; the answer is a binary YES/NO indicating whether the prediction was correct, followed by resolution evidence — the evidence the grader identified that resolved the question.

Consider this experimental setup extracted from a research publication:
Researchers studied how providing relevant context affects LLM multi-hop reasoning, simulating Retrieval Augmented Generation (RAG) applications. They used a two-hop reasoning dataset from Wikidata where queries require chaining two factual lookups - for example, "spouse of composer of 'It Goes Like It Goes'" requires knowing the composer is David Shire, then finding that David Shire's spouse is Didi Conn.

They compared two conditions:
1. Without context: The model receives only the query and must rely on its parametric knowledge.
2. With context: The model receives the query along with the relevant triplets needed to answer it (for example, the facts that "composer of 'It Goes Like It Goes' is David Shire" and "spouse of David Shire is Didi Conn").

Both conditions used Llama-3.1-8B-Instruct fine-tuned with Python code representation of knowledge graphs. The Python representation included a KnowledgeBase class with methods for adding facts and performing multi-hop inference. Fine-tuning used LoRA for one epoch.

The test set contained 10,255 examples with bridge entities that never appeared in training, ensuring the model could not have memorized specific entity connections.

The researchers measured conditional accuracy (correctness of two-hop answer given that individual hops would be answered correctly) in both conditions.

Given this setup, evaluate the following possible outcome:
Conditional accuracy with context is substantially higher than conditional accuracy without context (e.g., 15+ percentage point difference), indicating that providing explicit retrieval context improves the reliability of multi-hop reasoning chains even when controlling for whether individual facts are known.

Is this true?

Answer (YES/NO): NO